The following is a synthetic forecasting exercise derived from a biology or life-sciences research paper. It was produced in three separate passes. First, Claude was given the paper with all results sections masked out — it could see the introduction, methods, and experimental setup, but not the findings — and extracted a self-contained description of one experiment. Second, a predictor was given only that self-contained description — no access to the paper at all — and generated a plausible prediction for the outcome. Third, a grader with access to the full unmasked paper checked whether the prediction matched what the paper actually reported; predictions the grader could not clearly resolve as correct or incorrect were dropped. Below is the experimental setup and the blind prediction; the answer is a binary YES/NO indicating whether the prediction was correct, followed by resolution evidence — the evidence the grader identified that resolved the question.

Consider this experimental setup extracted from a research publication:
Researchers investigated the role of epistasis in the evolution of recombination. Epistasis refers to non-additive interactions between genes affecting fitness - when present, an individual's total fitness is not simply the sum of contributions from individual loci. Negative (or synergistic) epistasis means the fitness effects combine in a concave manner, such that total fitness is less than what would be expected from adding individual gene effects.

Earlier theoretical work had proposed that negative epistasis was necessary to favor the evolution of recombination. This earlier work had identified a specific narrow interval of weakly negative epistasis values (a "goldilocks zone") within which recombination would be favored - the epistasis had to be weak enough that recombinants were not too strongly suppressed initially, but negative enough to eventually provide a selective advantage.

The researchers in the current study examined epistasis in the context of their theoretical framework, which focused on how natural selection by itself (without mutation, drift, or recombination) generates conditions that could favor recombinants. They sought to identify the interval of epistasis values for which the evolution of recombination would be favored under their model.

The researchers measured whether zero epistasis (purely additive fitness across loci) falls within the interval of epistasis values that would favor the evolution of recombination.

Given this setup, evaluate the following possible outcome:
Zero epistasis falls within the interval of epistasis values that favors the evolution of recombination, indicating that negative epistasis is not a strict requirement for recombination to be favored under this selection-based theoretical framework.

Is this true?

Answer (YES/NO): YES